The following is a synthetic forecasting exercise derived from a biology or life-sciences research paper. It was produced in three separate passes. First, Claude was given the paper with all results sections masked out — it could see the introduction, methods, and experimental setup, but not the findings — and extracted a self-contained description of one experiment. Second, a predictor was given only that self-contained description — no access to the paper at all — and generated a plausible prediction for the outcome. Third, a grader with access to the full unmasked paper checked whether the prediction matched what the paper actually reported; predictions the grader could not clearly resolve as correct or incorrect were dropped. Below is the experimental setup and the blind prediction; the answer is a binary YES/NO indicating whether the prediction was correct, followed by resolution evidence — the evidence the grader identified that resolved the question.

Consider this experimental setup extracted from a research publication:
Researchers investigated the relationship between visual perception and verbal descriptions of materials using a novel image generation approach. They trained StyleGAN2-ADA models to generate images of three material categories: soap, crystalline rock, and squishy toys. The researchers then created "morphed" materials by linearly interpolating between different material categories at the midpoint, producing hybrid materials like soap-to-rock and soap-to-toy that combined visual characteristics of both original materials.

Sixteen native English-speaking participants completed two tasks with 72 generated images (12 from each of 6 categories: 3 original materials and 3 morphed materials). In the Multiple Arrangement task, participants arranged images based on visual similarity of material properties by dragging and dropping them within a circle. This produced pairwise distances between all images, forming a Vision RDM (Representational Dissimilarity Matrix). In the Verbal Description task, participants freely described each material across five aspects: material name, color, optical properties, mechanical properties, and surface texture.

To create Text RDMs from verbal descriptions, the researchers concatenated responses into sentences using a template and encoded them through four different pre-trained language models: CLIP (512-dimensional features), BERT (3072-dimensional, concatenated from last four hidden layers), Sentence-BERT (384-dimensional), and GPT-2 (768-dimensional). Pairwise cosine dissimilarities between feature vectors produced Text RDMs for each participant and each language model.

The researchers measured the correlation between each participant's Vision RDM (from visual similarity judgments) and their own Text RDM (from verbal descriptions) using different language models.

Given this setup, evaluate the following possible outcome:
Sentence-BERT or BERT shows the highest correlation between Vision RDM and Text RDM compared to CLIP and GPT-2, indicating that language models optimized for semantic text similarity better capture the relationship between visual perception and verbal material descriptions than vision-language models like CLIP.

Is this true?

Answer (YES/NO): NO